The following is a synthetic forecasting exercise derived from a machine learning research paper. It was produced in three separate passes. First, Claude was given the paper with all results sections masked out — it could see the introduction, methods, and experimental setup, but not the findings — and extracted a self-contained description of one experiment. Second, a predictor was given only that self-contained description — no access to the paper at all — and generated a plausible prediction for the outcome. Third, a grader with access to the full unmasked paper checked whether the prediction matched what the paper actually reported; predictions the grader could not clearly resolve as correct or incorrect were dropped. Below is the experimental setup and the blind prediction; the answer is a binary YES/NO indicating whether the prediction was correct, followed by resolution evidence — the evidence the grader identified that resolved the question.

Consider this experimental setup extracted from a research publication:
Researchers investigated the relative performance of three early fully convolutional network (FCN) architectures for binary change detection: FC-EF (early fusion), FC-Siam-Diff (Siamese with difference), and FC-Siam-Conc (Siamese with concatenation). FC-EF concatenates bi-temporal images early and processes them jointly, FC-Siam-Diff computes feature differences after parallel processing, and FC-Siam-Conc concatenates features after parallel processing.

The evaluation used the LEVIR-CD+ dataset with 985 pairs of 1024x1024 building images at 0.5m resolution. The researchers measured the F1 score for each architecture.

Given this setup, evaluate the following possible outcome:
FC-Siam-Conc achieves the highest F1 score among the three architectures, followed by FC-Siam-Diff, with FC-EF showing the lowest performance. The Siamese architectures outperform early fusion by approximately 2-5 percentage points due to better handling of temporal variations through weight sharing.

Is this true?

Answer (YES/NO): NO